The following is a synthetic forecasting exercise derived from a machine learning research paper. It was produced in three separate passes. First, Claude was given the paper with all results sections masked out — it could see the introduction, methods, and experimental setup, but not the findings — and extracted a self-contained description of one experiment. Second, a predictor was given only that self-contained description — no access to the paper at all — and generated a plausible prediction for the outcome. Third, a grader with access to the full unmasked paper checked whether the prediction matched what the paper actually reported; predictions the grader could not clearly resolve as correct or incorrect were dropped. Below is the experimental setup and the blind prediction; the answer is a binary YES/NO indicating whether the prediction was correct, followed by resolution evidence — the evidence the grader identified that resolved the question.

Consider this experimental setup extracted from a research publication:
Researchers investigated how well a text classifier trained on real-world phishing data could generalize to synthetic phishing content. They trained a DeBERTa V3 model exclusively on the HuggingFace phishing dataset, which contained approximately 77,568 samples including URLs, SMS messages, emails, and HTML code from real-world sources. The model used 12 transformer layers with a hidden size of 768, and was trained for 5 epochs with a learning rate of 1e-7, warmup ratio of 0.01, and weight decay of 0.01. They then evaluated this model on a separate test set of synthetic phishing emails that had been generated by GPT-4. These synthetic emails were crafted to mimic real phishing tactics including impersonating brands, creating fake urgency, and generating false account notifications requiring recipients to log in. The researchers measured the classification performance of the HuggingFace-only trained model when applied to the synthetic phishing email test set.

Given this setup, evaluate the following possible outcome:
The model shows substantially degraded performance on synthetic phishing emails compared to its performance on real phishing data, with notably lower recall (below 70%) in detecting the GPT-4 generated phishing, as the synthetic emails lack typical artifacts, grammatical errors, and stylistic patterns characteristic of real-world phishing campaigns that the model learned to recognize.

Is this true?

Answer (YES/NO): YES